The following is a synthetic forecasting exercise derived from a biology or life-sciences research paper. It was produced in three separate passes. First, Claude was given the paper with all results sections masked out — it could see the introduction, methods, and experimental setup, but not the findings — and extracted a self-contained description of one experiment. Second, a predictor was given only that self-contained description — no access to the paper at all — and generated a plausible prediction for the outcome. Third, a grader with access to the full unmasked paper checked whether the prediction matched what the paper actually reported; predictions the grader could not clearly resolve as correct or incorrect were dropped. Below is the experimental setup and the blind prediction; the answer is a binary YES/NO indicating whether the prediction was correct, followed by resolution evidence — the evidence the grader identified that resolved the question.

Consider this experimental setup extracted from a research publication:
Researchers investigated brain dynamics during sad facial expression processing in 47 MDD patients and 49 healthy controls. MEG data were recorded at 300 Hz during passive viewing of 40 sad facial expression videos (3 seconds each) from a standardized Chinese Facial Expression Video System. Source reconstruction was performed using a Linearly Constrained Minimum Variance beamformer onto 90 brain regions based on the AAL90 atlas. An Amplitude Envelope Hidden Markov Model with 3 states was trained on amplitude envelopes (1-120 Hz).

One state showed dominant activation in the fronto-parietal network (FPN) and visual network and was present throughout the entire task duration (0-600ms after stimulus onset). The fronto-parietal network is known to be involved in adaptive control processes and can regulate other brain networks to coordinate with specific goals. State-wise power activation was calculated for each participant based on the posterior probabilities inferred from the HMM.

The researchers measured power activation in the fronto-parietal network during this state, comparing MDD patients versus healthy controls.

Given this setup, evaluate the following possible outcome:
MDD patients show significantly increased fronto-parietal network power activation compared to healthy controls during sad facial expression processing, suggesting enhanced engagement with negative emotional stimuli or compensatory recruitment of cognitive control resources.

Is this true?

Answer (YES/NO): NO